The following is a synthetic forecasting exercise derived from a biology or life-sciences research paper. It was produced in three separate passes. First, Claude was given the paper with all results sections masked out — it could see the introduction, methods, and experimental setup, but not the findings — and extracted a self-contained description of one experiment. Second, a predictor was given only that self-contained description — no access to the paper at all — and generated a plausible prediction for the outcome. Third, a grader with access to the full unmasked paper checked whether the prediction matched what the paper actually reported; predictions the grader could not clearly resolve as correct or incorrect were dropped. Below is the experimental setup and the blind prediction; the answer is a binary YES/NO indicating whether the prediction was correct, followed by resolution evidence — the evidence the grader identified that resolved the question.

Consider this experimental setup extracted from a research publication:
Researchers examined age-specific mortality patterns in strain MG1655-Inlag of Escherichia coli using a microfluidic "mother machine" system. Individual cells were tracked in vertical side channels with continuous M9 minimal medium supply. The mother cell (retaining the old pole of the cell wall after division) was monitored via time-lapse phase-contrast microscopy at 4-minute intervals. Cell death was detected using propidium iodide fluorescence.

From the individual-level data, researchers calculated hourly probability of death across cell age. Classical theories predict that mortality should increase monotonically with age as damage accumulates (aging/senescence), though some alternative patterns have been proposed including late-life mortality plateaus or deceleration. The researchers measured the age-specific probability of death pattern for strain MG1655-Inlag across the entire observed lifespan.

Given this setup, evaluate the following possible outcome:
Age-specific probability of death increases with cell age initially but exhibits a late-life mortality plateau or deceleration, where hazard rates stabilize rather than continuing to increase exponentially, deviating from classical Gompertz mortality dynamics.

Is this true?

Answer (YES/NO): NO